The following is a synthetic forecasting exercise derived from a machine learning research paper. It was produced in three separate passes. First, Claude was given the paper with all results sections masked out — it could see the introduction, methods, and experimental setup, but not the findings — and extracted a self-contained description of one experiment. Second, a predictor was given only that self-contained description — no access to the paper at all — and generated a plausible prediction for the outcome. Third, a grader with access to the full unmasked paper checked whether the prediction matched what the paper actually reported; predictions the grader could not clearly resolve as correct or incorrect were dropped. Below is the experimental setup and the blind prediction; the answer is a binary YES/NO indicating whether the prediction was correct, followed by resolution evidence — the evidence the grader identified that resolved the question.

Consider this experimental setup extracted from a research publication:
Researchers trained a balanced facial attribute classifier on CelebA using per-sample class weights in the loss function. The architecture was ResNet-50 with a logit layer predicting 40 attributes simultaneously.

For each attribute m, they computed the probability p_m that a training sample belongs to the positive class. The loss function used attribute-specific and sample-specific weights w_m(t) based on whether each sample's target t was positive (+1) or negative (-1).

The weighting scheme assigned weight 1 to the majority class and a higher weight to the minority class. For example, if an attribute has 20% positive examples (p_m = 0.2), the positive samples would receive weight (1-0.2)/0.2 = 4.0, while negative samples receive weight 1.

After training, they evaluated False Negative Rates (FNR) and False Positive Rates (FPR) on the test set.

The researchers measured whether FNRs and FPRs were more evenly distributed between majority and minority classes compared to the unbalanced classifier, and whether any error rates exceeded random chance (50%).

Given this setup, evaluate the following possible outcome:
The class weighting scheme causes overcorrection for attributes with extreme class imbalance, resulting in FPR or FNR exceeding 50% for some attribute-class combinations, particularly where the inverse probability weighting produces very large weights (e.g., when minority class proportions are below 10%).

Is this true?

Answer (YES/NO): NO